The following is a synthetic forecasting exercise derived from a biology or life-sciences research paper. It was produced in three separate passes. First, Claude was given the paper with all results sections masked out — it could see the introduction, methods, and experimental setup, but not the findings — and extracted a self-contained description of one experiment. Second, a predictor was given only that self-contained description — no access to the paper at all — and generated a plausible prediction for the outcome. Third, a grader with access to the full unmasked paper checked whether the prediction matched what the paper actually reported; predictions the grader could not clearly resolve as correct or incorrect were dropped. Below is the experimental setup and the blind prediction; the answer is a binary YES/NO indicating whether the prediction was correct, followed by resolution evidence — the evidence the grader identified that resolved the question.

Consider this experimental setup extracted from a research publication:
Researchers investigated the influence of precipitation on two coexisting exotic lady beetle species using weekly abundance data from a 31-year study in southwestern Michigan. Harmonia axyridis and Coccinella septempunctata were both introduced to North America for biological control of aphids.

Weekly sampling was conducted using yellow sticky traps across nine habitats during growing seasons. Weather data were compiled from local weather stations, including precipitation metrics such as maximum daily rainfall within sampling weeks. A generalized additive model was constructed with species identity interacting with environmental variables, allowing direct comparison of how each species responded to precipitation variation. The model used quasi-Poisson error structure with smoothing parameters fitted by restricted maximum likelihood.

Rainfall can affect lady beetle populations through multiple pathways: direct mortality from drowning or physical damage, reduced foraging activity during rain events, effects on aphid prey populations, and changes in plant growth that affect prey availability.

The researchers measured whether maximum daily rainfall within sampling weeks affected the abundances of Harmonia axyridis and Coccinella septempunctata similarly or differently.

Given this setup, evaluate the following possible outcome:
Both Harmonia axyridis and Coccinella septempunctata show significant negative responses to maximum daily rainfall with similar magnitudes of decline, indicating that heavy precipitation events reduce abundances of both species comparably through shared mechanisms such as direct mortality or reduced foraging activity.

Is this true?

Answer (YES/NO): NO